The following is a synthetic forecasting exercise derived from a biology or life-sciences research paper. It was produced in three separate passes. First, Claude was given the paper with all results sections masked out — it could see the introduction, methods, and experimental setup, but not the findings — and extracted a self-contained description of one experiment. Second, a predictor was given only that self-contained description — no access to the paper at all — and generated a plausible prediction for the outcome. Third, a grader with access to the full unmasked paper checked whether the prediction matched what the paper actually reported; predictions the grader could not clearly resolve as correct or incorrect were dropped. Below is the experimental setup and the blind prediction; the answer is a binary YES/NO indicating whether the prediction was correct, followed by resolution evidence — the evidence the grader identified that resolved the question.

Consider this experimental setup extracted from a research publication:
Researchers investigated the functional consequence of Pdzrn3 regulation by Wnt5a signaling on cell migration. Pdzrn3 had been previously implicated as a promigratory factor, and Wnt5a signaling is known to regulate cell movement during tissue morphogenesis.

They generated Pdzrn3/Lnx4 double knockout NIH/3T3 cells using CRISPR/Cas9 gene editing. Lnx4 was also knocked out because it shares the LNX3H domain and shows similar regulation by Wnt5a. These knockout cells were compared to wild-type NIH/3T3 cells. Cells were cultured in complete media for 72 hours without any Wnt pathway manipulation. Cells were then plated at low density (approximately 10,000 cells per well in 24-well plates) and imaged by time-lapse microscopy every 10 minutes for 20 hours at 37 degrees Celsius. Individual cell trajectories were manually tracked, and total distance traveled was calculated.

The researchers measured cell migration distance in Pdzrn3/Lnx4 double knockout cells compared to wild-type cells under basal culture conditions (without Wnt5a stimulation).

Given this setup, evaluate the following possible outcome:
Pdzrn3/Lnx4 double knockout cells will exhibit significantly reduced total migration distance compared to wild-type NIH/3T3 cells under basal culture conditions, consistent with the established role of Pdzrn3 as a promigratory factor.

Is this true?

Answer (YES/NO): YES